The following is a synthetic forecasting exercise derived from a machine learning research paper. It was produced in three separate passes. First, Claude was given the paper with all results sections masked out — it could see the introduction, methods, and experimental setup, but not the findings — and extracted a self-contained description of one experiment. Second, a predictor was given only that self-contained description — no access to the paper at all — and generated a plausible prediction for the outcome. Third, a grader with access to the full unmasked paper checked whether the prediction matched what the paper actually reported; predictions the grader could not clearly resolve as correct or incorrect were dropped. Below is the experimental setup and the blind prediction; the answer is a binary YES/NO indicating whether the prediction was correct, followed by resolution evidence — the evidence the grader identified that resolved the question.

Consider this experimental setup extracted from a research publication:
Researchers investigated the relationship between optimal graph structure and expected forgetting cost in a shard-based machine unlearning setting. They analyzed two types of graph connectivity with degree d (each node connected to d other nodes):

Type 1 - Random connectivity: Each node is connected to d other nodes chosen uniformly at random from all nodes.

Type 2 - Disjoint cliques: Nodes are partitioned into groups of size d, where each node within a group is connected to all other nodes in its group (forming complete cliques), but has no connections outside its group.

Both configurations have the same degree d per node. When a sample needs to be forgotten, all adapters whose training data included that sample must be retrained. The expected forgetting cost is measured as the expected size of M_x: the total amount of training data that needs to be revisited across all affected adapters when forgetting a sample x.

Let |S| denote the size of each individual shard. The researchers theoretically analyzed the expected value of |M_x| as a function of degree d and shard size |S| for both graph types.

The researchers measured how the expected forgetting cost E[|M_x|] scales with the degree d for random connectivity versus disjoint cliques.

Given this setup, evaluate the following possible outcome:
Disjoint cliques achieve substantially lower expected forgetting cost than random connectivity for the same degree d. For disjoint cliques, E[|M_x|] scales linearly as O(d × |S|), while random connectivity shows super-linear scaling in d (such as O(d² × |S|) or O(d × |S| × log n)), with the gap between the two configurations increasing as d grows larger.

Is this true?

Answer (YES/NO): YES